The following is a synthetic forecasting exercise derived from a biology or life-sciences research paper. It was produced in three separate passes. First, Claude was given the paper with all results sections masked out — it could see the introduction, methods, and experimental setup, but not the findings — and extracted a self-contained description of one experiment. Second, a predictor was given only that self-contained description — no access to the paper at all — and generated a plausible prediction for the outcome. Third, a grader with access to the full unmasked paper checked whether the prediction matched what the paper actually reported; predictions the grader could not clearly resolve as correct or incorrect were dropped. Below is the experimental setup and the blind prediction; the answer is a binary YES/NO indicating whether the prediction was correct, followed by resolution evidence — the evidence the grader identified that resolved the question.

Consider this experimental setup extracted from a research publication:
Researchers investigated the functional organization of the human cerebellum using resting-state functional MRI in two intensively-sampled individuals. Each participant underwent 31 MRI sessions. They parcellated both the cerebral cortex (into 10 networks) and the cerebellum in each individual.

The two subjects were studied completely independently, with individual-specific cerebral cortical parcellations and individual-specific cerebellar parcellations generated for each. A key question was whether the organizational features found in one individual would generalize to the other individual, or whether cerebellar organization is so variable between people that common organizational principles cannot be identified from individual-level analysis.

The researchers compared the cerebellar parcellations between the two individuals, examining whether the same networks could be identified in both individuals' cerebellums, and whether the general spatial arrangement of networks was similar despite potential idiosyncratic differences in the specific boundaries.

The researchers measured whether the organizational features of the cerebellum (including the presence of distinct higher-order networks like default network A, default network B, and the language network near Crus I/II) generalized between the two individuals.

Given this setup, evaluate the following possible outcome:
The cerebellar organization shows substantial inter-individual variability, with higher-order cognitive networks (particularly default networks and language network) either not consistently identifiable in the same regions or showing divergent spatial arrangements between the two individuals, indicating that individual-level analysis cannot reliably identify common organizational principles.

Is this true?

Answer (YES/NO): NO